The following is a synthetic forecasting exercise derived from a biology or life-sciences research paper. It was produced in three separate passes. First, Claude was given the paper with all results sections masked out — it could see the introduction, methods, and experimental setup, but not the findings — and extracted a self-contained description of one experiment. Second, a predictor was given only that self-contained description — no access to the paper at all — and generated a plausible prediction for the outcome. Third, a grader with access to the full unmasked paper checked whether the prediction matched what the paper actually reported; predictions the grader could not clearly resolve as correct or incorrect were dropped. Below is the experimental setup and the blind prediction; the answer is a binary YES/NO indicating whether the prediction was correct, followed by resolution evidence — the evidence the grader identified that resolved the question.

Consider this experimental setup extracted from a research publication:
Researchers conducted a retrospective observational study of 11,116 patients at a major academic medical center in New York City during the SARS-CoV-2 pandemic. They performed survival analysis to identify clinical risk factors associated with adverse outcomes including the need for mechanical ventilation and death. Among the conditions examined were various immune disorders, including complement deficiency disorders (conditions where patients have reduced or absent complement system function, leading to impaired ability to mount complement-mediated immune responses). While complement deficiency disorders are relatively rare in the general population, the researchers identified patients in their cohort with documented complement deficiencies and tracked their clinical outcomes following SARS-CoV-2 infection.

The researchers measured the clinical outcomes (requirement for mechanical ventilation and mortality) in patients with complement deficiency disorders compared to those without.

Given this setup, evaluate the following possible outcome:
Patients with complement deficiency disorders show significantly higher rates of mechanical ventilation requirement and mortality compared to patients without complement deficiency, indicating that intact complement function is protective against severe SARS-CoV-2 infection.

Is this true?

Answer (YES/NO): NO